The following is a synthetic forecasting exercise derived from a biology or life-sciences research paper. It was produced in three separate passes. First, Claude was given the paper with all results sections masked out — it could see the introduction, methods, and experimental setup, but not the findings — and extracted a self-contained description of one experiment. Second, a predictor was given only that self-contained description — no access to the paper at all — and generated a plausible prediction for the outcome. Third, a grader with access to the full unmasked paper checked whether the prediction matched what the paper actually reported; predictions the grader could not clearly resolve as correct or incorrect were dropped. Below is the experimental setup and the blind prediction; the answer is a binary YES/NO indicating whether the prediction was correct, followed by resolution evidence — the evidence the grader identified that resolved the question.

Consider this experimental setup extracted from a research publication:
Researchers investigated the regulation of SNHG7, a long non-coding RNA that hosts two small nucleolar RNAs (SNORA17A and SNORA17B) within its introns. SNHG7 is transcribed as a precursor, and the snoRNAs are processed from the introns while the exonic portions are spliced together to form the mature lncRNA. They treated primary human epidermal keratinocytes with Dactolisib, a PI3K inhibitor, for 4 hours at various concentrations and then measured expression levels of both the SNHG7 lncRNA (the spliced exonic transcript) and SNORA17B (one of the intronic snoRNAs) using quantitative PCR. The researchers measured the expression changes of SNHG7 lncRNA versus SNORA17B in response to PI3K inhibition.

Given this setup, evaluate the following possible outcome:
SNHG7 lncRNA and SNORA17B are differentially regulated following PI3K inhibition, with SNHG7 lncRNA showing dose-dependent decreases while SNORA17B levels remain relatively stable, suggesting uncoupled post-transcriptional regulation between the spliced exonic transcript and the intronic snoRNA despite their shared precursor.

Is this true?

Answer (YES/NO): NO